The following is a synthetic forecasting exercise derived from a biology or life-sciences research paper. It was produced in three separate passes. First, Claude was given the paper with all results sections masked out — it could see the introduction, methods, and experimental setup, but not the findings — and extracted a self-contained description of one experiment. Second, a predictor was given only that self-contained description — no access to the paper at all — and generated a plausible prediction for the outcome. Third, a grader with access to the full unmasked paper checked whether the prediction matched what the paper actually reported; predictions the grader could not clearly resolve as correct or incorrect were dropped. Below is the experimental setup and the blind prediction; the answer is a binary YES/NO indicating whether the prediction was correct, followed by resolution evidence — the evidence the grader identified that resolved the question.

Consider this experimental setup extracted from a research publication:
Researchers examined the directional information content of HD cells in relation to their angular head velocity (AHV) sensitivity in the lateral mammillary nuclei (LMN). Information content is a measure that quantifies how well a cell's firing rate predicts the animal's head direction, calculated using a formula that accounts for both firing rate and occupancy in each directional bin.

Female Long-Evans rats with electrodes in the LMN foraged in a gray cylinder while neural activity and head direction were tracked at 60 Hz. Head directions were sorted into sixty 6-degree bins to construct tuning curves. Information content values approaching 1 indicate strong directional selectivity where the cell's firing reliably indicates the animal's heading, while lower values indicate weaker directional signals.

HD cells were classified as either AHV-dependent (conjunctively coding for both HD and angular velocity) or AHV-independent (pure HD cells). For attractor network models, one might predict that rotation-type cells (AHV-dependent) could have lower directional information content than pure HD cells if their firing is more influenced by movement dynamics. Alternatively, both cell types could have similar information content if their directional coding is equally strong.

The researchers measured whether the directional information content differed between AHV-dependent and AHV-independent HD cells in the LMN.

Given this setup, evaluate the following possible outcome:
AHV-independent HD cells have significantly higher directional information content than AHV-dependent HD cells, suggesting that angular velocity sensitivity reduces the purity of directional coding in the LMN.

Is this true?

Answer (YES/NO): NO